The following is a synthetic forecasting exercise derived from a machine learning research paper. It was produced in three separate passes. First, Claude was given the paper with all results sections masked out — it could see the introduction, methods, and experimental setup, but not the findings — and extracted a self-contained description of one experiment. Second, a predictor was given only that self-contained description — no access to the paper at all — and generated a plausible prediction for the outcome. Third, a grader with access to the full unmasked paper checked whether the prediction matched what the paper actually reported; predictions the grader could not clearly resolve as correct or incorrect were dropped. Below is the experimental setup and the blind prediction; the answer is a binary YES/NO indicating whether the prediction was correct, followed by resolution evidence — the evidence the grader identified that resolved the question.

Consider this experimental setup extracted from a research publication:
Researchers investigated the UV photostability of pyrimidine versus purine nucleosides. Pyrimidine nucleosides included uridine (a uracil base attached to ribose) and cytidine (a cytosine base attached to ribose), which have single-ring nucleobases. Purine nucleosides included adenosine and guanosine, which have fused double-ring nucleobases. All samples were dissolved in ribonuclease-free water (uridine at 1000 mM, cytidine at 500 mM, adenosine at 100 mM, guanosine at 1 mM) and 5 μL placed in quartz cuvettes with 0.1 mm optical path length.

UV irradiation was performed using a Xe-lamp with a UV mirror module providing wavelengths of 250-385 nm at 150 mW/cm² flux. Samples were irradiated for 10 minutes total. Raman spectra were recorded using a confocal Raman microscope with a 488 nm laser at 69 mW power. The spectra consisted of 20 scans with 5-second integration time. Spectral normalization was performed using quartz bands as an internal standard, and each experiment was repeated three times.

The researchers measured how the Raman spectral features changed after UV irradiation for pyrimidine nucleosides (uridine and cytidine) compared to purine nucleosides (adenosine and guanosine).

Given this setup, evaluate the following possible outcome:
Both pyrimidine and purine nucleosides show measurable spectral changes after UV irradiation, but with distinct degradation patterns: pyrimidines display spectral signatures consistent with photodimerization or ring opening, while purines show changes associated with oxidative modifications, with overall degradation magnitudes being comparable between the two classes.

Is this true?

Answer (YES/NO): NO